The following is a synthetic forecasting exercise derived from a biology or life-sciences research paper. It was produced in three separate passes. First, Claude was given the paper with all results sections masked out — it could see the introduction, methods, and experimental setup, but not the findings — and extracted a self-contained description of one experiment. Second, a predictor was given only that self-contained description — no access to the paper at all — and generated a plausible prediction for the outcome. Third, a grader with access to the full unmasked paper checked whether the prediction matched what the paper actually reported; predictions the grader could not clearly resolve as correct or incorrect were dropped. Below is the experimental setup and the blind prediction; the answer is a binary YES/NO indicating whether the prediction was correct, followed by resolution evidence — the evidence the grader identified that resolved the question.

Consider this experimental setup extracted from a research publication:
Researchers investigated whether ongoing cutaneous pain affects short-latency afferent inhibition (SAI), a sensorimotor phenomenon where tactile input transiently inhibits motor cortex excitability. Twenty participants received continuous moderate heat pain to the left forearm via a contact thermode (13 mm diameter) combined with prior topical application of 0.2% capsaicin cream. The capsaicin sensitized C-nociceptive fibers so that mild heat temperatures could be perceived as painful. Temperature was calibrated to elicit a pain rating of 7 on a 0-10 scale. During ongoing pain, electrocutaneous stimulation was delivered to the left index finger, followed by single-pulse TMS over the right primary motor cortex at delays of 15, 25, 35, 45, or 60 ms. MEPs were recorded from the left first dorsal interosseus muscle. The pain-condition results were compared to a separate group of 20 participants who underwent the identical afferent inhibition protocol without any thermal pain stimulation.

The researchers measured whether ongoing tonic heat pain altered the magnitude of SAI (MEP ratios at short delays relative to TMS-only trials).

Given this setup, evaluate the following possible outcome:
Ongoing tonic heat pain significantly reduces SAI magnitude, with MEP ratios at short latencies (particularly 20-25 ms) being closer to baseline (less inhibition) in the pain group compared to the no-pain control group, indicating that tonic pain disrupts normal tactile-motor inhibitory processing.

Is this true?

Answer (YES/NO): NO